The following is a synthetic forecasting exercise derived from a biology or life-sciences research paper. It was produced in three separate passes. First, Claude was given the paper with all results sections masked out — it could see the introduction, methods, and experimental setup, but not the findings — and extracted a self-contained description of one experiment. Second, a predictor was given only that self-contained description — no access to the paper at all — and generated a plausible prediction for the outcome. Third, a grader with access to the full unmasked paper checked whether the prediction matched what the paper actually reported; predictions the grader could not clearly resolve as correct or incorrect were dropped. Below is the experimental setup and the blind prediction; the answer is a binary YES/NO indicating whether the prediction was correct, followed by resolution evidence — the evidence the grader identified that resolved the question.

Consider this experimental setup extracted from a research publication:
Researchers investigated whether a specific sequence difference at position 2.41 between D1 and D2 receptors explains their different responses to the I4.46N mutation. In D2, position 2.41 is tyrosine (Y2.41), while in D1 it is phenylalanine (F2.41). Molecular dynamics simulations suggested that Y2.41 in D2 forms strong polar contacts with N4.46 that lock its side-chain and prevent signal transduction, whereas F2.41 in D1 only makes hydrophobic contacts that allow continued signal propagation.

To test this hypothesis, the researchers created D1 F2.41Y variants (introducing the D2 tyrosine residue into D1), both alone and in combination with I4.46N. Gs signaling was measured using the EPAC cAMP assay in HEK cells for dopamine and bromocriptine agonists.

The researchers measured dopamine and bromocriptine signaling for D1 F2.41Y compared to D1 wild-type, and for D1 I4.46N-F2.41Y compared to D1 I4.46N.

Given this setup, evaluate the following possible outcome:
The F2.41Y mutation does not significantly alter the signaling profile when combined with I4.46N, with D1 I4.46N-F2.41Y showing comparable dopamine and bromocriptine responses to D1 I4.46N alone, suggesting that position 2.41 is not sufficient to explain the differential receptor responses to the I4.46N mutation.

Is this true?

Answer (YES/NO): NO